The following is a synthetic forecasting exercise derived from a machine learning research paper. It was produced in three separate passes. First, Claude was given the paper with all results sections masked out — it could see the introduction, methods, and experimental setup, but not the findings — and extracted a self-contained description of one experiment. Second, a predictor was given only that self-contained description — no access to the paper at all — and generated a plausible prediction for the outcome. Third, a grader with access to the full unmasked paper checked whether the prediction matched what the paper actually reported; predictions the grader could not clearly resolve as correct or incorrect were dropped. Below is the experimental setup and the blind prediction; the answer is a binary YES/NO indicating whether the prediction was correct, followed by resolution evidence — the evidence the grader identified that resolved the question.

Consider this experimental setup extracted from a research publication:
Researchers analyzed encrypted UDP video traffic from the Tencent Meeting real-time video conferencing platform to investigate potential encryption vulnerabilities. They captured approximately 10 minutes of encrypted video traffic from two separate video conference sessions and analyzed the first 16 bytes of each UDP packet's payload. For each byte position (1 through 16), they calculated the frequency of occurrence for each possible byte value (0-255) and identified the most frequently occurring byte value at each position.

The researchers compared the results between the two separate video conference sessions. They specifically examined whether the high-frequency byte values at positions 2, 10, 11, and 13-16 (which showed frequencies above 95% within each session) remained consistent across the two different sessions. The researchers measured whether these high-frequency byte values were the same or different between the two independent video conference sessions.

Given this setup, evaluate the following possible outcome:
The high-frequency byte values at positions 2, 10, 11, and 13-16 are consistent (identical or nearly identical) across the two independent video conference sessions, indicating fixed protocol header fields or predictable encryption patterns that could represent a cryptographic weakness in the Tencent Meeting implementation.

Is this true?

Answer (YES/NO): NO